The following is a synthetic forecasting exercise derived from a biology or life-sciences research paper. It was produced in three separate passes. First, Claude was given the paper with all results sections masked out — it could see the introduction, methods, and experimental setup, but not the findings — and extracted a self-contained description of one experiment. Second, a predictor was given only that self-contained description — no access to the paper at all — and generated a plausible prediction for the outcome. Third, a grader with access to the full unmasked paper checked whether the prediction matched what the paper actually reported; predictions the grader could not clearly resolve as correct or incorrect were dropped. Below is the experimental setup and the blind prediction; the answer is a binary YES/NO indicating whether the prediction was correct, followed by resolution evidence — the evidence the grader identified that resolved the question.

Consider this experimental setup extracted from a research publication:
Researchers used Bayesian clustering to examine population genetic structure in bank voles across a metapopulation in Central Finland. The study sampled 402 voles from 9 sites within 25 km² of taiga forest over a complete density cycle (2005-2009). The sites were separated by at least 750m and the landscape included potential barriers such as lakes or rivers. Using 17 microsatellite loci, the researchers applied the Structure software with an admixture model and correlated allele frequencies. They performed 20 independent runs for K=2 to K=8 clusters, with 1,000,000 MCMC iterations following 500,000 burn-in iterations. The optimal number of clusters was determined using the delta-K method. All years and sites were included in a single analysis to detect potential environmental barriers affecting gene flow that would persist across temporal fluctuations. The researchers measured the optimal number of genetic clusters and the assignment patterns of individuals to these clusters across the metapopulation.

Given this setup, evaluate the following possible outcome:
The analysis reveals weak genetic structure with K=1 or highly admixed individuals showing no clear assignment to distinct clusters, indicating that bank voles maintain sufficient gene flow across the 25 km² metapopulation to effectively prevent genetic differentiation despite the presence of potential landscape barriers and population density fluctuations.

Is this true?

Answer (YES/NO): YES